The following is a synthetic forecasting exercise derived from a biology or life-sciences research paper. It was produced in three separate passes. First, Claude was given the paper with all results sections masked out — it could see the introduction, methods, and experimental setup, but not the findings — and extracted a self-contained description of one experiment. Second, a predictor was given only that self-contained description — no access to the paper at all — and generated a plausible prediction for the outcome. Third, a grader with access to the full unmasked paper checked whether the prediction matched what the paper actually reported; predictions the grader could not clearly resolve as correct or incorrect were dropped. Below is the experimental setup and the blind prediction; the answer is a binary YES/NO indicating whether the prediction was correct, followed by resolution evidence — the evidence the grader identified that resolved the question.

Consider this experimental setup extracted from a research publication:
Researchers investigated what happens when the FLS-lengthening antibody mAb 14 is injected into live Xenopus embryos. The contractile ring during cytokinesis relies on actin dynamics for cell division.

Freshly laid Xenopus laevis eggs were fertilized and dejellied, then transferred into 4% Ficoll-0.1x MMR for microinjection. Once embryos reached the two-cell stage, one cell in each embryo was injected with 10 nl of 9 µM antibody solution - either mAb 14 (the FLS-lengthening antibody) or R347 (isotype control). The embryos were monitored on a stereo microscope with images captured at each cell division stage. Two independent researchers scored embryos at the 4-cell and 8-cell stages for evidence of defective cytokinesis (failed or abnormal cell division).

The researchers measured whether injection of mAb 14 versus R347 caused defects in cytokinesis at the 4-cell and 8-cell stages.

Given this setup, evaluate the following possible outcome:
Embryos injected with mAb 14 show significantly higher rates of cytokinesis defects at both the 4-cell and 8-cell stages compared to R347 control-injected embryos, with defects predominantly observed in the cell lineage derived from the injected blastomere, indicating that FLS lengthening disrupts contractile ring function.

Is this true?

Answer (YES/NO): YES